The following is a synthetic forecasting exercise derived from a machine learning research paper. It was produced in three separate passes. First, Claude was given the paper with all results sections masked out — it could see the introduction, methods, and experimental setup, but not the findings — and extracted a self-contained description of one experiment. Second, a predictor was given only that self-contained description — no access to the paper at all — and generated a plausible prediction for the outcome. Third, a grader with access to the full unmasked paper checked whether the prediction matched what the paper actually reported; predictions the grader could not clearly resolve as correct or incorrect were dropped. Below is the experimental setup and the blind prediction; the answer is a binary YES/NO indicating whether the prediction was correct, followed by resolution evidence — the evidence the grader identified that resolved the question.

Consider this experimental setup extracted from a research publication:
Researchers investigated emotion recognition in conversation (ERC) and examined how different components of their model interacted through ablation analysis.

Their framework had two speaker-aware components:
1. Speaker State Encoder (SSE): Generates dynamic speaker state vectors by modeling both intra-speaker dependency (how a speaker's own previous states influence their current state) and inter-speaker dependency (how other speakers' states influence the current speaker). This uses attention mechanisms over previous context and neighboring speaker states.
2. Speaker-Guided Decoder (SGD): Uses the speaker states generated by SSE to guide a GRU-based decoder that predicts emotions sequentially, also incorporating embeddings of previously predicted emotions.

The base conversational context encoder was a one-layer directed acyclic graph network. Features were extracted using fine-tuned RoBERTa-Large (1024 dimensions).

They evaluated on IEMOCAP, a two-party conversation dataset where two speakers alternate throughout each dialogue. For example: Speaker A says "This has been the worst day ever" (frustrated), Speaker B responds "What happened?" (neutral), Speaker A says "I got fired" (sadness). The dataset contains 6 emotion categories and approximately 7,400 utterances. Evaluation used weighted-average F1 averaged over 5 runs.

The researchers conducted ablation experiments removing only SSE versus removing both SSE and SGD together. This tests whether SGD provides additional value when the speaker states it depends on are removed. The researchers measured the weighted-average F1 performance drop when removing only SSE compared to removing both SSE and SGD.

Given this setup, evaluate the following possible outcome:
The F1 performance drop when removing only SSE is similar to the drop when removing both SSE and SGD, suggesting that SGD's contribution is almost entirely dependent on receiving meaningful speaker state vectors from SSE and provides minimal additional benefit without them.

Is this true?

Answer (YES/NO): NO